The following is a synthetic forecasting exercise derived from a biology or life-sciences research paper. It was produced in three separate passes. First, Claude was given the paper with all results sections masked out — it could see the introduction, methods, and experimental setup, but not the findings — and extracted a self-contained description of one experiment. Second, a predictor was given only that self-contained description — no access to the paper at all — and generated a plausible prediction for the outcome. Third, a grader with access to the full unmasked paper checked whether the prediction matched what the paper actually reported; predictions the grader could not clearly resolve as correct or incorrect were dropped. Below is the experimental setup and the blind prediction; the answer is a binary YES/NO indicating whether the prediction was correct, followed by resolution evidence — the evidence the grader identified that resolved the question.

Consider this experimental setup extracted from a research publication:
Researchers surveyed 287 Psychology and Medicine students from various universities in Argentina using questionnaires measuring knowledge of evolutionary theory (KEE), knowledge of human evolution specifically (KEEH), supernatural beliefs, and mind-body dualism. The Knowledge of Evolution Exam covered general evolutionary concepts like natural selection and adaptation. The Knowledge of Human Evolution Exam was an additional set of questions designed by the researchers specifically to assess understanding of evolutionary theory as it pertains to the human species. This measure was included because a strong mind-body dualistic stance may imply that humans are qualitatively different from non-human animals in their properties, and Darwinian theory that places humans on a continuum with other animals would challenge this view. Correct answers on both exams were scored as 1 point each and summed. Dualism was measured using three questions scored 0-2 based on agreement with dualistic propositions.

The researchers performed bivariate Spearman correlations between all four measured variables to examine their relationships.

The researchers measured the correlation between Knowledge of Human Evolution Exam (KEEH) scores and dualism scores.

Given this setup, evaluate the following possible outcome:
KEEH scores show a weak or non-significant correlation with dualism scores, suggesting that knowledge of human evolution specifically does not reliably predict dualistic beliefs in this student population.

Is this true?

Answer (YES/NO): YES